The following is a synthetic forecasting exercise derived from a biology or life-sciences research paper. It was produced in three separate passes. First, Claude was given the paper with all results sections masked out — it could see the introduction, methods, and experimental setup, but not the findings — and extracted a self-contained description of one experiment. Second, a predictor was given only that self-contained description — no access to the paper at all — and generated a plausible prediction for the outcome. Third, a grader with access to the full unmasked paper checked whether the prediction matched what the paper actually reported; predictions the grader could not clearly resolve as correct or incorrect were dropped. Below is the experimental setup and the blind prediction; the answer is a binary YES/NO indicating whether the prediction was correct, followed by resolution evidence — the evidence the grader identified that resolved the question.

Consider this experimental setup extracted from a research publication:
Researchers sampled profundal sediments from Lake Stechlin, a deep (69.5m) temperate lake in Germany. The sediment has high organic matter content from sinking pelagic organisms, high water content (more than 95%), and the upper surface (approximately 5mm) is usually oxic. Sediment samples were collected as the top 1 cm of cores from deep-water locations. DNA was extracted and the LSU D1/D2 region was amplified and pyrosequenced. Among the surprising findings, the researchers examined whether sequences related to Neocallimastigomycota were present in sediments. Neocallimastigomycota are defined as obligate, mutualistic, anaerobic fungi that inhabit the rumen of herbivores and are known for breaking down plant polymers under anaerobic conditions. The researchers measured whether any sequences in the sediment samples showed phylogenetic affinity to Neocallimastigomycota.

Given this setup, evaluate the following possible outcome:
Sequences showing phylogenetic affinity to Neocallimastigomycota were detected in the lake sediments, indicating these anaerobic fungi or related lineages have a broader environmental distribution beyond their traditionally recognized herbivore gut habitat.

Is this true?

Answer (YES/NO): YES